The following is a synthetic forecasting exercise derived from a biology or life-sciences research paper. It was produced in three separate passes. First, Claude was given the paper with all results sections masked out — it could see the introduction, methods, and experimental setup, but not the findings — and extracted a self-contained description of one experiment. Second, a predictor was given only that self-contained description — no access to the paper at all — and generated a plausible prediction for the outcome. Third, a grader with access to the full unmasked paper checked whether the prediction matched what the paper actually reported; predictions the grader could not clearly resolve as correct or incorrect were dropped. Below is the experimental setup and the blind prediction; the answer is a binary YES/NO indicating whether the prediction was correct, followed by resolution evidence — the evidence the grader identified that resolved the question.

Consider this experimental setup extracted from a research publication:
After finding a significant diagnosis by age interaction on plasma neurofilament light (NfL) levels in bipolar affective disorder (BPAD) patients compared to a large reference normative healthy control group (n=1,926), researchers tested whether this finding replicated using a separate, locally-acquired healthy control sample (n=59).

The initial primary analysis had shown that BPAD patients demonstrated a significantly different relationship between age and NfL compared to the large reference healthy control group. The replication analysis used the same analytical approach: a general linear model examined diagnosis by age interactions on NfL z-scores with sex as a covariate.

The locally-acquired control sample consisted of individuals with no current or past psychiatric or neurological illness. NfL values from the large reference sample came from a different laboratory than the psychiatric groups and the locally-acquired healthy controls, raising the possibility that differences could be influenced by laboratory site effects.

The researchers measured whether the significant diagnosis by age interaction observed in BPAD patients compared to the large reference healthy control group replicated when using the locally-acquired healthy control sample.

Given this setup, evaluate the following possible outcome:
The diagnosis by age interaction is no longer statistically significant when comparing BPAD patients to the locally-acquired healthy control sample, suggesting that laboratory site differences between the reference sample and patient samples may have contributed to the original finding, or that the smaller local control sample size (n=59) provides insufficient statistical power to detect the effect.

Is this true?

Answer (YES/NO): YES